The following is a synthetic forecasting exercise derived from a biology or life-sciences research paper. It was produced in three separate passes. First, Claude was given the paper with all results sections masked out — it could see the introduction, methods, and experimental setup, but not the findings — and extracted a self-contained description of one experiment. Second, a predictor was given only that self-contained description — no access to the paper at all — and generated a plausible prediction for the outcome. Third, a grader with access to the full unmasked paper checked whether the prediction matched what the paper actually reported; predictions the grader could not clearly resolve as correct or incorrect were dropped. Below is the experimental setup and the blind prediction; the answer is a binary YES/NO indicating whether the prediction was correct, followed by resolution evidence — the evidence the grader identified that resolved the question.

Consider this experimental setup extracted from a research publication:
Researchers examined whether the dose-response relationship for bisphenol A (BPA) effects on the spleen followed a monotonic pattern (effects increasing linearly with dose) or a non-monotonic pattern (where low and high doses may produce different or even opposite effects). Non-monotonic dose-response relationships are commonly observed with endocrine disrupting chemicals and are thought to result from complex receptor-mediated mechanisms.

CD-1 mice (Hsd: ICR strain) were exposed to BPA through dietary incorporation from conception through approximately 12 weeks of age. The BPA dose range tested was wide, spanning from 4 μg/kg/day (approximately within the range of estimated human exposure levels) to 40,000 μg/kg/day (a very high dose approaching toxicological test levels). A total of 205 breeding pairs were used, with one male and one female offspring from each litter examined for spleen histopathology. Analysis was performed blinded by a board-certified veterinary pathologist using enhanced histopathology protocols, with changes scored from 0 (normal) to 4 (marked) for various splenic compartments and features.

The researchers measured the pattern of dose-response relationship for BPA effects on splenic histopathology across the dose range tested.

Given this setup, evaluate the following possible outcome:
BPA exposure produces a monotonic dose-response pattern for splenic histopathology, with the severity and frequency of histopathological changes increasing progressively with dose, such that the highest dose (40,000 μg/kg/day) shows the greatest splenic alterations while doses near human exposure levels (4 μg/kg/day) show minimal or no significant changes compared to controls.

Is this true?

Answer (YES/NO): NO